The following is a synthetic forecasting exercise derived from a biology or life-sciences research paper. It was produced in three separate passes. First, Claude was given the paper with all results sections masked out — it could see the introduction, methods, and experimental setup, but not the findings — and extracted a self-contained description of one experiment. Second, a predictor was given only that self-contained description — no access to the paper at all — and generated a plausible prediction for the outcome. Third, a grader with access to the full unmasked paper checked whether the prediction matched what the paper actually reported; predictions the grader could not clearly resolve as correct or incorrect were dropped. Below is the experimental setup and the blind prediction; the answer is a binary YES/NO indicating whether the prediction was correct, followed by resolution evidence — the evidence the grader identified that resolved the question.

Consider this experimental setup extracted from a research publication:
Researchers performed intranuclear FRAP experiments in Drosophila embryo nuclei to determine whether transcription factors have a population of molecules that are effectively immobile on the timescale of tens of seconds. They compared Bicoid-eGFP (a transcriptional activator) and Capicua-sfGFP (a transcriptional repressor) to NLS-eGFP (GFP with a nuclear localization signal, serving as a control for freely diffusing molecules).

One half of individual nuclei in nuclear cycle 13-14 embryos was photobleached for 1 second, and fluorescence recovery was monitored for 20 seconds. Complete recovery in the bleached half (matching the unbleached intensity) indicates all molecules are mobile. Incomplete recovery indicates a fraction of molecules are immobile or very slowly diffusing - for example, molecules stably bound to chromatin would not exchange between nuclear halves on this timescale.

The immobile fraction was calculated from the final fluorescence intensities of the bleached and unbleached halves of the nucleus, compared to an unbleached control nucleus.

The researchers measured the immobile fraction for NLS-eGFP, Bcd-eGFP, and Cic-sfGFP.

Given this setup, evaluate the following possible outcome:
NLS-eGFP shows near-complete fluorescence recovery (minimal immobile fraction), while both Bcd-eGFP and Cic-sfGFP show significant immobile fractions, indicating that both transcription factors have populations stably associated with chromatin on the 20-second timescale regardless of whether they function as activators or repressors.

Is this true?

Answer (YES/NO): NO